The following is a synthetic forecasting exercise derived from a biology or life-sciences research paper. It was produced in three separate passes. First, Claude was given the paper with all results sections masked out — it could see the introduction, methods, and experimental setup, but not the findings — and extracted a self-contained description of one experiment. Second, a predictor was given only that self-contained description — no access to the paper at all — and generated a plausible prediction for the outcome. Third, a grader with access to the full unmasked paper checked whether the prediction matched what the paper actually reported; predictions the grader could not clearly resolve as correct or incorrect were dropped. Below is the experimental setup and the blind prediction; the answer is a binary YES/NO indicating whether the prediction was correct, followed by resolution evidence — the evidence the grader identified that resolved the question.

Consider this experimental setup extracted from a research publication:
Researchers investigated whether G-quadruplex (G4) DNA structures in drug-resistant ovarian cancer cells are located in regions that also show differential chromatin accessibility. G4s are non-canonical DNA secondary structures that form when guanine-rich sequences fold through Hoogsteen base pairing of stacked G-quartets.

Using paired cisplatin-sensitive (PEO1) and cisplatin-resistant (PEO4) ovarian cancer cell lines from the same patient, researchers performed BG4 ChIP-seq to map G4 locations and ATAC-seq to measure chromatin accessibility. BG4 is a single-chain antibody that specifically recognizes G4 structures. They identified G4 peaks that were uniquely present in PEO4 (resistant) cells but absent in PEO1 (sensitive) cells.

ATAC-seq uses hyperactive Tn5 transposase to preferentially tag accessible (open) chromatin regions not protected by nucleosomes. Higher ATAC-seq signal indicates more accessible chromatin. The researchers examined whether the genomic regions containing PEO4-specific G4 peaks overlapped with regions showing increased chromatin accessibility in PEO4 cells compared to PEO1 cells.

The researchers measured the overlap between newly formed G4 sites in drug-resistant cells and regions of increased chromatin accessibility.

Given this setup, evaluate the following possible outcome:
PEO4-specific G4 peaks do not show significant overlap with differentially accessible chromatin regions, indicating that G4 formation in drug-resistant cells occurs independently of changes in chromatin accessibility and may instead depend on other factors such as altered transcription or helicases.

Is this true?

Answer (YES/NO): NO